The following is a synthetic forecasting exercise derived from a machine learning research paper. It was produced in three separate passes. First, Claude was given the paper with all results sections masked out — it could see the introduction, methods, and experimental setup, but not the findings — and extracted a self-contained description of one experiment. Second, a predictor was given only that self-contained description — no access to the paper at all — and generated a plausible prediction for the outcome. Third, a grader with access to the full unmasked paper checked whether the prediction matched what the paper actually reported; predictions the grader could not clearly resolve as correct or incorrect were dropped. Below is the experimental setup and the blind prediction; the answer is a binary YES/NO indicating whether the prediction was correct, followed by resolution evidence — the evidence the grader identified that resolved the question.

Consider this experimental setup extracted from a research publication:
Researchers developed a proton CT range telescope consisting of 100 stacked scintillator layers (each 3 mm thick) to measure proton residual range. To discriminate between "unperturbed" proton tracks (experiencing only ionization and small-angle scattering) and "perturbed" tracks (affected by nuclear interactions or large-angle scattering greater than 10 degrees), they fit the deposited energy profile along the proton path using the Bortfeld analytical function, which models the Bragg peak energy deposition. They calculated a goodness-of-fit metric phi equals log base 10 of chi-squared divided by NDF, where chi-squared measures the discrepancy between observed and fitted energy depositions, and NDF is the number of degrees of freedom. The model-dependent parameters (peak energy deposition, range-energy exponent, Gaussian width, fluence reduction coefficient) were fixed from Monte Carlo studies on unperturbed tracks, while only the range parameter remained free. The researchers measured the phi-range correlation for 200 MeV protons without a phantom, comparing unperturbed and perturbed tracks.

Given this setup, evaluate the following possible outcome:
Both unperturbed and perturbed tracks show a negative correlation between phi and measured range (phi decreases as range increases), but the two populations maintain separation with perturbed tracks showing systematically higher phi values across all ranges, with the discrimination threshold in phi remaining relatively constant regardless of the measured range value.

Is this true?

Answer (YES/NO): NO